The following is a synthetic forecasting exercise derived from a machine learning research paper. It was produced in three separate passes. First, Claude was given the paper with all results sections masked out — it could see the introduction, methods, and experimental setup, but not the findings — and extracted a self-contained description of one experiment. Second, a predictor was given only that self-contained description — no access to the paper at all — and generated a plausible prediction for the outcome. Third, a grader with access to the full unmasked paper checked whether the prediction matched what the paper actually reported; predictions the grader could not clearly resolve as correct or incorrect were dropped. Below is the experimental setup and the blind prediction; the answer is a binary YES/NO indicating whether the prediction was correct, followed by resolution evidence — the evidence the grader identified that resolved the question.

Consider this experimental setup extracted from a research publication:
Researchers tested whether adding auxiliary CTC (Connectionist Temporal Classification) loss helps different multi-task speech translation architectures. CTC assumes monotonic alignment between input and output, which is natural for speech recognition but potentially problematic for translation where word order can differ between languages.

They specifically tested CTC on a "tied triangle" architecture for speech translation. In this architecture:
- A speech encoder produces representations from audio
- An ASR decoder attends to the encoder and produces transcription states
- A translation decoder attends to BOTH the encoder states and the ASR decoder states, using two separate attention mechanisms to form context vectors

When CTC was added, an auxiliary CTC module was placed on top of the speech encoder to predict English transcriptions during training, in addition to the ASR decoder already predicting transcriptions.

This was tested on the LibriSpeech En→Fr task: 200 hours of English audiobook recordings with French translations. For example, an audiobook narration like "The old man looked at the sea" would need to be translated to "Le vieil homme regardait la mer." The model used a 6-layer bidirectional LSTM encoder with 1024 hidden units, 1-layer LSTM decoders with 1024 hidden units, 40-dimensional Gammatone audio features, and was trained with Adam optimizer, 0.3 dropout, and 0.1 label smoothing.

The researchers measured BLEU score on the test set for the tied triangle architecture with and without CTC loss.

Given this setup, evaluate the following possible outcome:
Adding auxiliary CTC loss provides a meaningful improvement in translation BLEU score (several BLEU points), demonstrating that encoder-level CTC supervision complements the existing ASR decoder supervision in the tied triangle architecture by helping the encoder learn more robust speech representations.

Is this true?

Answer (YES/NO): NO